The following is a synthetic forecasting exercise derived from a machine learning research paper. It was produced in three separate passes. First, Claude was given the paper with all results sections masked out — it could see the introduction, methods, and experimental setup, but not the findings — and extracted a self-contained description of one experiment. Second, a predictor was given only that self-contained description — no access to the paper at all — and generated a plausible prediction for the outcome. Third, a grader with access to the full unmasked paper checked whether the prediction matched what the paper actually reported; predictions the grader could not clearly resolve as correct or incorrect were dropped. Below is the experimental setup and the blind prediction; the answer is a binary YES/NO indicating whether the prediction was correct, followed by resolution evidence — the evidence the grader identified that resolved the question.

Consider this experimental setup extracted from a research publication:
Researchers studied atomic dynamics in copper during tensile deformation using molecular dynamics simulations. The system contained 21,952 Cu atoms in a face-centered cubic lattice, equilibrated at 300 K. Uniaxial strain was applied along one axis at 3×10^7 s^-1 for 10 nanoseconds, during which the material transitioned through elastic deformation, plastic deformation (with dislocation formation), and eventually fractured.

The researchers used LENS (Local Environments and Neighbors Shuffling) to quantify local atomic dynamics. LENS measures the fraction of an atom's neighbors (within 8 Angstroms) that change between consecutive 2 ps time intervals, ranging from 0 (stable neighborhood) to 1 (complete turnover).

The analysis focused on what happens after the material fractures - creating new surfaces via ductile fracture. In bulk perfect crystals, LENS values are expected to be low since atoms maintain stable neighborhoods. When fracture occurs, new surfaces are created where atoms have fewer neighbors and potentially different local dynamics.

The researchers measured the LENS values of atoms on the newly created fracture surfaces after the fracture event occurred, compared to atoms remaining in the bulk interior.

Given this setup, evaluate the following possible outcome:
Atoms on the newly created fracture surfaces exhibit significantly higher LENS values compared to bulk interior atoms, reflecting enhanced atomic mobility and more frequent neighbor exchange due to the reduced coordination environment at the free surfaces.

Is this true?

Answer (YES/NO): YES